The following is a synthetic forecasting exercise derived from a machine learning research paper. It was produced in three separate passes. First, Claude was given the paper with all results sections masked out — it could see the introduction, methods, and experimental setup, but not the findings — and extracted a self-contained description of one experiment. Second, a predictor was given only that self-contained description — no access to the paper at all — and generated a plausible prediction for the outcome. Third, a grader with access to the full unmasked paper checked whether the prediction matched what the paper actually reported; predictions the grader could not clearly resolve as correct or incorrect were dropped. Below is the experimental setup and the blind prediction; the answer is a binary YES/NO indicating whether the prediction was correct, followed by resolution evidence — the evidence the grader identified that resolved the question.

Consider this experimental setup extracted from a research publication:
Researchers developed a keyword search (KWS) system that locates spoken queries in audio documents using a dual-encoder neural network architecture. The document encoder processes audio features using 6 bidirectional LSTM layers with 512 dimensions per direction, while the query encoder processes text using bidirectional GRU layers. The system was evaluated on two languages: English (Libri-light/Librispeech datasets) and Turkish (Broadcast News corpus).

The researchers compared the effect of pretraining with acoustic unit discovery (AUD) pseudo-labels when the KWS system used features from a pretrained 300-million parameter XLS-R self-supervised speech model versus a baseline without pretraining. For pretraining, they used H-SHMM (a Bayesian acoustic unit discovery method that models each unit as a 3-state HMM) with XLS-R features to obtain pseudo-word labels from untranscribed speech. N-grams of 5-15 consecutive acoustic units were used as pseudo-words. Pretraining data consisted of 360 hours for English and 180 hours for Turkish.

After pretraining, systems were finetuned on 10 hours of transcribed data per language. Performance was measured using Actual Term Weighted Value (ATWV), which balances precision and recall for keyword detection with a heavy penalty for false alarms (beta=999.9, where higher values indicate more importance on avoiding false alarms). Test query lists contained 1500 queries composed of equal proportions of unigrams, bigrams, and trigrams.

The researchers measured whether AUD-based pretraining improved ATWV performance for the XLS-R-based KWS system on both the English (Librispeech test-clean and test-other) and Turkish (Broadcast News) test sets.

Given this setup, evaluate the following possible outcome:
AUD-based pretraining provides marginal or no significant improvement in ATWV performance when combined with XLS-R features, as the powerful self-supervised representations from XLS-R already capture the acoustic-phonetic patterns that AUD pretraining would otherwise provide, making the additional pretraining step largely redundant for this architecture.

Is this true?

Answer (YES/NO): NO